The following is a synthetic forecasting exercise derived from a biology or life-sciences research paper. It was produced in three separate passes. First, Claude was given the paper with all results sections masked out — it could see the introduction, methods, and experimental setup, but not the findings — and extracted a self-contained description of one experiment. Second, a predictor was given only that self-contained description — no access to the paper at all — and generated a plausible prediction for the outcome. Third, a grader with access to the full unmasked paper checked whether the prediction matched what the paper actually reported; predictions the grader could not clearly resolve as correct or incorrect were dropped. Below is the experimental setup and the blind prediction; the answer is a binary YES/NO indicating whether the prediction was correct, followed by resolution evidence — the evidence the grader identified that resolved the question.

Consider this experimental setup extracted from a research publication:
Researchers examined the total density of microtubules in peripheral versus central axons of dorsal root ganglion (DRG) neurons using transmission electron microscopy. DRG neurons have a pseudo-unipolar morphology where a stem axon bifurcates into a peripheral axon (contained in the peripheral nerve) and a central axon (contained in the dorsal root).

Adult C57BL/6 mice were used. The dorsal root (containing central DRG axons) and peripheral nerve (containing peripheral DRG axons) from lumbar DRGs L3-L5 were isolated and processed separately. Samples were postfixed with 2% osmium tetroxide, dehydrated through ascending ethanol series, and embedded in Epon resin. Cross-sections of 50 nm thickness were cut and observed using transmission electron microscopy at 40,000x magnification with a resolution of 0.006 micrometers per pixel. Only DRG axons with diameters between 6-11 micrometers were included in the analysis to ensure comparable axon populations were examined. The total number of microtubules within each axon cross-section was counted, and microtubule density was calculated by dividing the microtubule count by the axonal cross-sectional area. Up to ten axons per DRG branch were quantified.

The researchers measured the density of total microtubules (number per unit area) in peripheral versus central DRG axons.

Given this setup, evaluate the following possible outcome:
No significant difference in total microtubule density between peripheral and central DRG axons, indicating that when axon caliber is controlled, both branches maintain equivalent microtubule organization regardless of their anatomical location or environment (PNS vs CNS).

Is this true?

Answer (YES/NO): YES